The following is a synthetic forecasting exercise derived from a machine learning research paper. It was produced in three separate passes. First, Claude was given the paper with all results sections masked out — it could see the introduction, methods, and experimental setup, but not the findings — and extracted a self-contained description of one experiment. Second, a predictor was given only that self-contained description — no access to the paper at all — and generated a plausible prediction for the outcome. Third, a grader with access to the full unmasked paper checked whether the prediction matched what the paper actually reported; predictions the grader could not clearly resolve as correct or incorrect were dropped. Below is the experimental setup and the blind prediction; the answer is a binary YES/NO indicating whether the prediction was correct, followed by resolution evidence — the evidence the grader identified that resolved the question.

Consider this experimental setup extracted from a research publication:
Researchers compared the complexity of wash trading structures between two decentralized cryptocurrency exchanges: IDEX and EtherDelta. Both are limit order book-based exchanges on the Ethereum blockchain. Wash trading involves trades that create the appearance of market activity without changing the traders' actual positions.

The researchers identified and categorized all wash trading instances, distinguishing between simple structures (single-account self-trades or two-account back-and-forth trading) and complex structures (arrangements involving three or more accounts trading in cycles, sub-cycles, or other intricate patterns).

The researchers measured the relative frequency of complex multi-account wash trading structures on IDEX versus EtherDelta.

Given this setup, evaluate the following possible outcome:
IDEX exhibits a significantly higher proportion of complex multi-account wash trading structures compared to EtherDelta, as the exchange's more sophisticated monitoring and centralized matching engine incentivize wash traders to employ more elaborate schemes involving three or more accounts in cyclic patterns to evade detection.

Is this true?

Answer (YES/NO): YES